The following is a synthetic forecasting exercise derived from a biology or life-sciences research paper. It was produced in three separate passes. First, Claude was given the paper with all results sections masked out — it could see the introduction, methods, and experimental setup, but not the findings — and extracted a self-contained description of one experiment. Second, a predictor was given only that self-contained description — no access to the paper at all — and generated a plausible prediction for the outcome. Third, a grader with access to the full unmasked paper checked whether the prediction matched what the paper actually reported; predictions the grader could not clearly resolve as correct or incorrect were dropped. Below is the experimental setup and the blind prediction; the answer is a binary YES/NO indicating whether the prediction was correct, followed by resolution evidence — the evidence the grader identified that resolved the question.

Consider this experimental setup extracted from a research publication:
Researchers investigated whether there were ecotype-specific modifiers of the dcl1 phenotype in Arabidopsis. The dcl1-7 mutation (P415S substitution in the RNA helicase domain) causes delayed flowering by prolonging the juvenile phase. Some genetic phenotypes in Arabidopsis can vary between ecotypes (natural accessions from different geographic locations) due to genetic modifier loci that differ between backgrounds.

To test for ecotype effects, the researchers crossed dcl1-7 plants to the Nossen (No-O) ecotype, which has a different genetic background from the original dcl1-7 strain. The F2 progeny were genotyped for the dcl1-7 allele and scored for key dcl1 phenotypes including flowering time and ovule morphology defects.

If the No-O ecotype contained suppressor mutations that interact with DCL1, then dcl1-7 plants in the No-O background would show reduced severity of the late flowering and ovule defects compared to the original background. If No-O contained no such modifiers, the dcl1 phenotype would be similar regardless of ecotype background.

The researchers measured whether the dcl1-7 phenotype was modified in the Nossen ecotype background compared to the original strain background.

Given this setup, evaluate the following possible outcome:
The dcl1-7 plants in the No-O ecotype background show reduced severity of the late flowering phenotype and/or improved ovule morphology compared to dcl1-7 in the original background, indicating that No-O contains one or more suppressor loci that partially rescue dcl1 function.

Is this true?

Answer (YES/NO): NO